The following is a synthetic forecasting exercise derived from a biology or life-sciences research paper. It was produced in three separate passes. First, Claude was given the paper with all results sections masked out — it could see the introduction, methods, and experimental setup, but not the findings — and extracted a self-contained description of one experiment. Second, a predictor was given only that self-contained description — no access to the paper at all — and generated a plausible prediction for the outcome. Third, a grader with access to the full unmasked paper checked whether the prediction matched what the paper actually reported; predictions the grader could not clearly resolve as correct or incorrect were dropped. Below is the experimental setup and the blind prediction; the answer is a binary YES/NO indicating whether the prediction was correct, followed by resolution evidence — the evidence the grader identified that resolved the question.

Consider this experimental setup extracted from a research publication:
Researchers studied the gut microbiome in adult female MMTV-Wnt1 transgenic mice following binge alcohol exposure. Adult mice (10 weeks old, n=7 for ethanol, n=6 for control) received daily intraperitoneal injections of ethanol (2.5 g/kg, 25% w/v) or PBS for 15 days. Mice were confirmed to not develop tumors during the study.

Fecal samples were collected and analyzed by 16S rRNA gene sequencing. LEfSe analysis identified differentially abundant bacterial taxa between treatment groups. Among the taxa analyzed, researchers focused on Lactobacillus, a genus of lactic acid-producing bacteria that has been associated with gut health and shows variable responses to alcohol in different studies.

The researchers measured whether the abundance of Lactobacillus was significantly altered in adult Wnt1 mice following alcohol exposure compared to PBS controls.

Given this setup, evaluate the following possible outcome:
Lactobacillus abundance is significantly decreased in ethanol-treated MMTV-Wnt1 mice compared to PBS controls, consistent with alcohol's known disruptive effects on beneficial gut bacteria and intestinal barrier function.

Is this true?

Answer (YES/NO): NO